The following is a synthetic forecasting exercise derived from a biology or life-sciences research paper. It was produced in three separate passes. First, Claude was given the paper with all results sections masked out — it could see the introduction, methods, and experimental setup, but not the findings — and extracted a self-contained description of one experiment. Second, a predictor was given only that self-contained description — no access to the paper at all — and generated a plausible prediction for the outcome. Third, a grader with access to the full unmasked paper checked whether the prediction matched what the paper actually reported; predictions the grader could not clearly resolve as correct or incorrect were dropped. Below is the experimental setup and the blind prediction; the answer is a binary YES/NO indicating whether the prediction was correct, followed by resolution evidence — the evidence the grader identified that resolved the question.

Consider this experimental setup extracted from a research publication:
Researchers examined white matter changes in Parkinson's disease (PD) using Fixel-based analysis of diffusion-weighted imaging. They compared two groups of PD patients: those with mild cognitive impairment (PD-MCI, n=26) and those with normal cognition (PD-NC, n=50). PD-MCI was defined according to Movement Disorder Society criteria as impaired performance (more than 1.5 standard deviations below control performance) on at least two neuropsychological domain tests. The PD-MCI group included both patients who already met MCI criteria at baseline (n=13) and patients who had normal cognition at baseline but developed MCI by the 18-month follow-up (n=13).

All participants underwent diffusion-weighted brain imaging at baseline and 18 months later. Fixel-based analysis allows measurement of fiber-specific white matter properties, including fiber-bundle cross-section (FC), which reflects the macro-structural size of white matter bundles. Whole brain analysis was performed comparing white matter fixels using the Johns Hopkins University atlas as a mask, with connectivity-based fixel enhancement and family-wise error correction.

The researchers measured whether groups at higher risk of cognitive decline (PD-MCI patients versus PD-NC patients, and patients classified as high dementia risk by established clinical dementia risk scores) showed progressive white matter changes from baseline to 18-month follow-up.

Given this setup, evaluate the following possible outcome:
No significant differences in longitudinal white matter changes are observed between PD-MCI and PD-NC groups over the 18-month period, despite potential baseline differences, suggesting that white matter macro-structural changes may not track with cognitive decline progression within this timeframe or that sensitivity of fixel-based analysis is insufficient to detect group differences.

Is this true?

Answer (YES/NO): YES